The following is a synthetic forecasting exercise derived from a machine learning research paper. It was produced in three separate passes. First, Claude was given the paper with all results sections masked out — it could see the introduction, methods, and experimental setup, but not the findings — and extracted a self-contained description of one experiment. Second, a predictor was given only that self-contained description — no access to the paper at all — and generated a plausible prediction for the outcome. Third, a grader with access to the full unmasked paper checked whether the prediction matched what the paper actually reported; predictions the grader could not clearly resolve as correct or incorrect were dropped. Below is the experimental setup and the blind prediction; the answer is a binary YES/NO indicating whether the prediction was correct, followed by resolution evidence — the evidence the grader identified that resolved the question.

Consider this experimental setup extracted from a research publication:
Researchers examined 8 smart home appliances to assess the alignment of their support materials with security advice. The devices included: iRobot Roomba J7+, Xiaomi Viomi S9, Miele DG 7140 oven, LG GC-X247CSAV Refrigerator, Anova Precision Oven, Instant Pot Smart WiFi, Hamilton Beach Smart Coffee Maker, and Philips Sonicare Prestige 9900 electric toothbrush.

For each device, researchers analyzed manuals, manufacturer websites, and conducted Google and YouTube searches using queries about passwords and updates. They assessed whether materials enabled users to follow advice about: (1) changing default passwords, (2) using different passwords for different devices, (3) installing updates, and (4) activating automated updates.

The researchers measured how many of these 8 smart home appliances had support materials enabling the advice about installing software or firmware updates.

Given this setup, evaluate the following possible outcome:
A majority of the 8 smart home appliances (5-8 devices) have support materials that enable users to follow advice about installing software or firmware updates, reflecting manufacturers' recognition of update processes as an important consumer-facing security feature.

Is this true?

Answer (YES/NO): NO